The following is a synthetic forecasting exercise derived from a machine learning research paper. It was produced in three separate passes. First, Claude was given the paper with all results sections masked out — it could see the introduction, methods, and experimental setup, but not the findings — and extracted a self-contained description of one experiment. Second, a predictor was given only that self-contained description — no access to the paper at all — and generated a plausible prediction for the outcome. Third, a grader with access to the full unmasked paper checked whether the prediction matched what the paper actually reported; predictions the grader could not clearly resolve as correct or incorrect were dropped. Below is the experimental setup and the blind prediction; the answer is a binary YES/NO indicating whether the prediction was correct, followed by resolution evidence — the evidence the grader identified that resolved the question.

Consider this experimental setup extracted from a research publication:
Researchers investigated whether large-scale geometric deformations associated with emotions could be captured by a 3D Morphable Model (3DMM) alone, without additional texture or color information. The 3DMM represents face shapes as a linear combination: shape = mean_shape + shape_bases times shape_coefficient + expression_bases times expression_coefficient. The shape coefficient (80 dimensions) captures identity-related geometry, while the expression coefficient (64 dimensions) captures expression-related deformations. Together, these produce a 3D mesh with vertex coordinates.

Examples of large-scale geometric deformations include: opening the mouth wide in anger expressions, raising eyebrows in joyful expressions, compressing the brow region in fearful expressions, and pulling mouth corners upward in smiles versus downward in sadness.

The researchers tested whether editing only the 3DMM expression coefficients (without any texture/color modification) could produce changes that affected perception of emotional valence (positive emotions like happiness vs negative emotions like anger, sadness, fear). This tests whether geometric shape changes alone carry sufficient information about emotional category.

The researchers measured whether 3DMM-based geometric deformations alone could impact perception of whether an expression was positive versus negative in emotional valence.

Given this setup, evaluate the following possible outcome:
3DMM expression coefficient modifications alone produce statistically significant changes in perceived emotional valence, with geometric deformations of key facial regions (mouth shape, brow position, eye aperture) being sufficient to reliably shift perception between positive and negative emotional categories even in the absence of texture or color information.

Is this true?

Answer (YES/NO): YES